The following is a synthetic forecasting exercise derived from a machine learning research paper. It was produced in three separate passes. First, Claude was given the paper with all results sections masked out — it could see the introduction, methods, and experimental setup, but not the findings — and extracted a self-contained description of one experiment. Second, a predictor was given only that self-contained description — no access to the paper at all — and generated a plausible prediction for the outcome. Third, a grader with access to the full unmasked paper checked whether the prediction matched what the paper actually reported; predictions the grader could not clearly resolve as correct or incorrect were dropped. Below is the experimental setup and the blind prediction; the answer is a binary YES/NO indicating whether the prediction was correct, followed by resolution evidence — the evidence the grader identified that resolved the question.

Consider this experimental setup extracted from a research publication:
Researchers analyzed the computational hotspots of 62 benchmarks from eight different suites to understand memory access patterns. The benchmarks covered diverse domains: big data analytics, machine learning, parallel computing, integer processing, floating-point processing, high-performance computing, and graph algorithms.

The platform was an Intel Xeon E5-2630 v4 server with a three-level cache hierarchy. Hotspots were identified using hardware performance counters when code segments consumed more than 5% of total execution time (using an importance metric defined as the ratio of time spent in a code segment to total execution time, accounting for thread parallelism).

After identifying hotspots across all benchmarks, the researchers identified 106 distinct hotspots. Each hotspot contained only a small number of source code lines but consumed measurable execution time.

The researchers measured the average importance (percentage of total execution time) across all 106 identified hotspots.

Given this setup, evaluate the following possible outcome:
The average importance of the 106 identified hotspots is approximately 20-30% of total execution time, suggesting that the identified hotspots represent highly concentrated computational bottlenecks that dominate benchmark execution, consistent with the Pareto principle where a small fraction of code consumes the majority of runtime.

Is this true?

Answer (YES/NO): YES